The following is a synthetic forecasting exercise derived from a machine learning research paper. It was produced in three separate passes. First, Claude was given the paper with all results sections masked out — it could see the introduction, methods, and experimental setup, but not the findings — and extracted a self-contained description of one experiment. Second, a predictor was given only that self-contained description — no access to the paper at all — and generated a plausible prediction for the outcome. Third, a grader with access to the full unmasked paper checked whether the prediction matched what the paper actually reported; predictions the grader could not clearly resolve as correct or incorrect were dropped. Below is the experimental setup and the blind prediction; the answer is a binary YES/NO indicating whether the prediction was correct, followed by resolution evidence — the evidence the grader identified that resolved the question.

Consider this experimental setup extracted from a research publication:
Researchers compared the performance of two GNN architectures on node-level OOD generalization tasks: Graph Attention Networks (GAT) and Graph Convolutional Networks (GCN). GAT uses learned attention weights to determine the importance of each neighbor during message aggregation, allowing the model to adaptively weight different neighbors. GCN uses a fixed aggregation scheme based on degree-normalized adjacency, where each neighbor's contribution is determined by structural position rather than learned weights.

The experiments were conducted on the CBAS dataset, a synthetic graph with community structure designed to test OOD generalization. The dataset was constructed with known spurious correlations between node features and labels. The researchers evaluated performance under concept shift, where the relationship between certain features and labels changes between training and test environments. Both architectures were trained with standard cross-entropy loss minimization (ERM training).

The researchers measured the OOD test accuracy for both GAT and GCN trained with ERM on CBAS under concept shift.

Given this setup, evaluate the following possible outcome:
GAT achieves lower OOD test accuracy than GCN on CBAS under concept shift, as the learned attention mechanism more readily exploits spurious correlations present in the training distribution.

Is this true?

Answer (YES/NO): YES